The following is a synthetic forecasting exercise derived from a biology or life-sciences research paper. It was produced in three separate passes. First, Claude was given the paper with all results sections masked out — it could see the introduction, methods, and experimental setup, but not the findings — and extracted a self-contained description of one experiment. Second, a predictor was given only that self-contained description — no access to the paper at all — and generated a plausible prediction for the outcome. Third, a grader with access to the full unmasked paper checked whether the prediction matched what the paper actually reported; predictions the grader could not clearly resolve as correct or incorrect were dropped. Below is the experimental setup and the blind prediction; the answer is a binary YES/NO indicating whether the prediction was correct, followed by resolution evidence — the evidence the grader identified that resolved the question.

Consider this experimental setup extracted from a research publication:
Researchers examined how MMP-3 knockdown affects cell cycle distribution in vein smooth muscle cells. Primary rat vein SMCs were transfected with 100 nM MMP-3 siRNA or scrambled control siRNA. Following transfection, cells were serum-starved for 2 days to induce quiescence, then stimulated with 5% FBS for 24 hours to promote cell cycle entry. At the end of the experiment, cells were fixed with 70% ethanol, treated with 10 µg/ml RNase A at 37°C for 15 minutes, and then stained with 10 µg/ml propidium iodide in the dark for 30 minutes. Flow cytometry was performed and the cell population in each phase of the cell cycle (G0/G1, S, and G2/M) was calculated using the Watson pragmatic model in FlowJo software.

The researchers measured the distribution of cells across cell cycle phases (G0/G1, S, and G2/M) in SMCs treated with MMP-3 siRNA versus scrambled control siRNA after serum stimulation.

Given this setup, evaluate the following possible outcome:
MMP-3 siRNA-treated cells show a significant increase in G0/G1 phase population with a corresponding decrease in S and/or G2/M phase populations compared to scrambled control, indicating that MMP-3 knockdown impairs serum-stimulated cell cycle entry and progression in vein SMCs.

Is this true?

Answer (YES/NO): YES